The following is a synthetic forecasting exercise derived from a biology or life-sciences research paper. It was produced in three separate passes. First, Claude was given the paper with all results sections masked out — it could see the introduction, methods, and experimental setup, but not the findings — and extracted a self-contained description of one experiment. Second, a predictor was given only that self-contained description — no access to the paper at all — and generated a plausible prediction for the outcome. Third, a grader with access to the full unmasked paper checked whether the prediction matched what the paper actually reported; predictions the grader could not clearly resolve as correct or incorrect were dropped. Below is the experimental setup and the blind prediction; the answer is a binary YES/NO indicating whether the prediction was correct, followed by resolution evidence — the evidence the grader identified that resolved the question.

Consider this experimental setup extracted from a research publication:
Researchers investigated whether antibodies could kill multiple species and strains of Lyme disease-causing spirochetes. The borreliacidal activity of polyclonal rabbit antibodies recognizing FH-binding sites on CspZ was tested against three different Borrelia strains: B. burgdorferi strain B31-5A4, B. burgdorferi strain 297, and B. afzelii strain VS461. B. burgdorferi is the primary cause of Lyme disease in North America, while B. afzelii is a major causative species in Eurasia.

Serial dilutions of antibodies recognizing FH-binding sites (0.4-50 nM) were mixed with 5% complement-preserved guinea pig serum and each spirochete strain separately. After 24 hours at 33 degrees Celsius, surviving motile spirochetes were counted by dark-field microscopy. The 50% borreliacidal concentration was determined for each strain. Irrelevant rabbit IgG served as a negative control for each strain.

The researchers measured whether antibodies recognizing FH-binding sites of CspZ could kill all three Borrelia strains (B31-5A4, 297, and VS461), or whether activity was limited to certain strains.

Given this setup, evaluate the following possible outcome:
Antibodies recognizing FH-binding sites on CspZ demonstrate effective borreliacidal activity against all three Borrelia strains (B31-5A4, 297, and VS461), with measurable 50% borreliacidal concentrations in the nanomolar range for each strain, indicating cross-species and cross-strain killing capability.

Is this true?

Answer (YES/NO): YES